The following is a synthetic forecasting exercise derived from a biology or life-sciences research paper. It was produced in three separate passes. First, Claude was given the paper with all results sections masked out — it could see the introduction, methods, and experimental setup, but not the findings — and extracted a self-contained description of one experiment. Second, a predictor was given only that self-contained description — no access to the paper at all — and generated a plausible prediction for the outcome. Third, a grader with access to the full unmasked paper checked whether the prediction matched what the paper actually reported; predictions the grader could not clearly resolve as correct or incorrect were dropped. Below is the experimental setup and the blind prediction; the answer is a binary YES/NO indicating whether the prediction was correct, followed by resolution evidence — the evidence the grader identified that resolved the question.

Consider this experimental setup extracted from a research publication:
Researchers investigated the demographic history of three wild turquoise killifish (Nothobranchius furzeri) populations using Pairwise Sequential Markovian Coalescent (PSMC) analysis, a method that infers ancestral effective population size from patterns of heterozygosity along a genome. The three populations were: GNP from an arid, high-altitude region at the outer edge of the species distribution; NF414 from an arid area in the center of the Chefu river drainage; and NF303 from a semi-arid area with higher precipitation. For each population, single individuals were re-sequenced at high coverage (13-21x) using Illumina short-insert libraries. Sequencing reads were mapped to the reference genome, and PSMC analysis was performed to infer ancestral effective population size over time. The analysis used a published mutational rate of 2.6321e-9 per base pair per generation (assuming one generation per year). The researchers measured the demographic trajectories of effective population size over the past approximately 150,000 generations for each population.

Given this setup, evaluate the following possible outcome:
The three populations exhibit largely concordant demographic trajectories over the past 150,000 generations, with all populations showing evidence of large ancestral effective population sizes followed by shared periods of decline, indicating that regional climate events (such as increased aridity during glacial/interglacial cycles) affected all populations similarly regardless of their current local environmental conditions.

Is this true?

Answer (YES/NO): NO